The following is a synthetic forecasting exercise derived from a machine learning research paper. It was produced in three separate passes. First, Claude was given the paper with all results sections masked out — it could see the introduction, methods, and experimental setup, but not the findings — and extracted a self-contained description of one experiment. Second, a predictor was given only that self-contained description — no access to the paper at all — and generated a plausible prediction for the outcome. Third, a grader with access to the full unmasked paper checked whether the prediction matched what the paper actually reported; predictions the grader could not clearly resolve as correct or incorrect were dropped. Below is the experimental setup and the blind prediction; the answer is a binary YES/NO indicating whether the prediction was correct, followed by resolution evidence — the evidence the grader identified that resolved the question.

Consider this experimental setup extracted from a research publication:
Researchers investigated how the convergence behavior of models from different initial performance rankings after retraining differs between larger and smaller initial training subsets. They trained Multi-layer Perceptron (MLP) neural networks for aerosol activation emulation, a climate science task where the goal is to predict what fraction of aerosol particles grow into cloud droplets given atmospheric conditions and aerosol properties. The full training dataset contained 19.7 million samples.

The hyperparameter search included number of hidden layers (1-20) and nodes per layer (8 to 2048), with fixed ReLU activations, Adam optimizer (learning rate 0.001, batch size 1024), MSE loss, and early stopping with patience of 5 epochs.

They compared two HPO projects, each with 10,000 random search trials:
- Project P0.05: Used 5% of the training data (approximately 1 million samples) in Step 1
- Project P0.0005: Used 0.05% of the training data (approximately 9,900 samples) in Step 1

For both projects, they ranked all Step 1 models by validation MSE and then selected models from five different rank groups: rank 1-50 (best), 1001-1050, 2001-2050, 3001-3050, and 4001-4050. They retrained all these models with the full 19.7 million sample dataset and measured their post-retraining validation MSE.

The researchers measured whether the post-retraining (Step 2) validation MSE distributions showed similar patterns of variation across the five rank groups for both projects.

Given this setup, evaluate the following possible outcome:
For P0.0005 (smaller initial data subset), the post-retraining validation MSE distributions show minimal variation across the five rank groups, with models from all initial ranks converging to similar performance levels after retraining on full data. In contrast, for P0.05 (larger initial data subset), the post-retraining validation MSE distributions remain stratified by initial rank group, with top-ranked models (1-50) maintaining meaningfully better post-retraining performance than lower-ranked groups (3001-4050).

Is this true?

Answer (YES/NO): NO